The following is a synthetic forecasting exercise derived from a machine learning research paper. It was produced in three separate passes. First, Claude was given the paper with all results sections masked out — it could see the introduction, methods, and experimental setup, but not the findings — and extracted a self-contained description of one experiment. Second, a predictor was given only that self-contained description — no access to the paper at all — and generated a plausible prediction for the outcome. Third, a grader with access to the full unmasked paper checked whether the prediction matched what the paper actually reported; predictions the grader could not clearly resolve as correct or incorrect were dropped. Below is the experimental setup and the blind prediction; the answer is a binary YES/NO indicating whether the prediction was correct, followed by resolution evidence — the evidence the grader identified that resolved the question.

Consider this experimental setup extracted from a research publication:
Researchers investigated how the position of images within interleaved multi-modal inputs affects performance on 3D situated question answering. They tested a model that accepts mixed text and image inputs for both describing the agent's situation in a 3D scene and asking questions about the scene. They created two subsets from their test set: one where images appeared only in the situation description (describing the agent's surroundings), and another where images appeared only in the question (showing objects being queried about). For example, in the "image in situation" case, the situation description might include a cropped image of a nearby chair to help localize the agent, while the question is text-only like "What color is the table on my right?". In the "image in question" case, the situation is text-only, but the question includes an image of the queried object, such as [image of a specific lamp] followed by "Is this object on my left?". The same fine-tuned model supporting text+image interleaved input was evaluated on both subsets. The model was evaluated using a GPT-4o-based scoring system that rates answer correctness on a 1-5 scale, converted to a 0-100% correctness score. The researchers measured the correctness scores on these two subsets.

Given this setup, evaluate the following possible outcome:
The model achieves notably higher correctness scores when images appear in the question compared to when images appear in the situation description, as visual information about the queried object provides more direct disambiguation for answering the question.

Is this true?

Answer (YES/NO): NO